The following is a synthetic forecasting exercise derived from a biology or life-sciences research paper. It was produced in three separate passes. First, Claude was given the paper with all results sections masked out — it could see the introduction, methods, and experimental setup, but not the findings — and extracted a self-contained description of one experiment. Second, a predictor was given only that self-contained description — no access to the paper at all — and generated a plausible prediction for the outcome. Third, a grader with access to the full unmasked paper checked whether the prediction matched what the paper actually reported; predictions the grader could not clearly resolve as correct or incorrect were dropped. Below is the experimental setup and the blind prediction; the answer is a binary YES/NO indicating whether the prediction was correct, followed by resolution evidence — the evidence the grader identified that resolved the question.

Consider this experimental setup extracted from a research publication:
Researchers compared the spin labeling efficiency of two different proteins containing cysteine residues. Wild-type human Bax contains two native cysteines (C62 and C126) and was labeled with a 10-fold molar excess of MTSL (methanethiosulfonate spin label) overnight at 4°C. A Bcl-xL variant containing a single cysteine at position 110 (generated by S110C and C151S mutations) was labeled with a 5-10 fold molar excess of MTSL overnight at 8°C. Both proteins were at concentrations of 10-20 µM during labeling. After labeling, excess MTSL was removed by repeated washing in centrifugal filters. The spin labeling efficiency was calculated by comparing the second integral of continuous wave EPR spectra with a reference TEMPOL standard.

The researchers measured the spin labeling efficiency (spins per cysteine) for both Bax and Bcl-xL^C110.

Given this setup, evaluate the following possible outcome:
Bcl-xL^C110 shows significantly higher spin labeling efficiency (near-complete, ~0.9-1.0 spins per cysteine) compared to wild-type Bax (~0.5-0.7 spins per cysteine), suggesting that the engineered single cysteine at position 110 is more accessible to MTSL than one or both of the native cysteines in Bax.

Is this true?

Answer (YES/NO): NO